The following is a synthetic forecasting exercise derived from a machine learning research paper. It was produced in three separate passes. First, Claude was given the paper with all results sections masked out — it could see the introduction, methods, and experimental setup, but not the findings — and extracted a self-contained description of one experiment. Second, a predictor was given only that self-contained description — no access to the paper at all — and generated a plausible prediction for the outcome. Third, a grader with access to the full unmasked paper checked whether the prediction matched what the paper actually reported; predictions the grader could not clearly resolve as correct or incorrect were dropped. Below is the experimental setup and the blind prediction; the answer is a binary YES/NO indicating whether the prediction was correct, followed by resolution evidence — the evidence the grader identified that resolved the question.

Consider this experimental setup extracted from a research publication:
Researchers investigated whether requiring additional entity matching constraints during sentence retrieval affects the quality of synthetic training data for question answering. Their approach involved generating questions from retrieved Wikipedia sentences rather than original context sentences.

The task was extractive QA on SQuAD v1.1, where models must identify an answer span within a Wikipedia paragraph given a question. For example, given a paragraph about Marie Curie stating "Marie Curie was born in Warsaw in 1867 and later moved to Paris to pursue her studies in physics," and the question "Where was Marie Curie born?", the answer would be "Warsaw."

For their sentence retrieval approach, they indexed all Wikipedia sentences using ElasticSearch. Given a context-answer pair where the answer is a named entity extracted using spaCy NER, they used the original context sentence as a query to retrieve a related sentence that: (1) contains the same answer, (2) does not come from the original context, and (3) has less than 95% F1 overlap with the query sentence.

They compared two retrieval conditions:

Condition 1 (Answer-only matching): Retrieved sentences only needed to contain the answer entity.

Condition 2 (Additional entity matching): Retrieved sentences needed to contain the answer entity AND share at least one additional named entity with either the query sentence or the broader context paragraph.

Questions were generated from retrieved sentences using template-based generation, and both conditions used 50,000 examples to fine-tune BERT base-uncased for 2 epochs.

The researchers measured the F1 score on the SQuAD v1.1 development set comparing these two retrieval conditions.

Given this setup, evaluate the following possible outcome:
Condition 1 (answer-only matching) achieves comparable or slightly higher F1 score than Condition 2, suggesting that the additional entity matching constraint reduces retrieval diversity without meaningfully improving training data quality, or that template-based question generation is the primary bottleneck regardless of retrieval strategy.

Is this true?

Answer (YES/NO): NO